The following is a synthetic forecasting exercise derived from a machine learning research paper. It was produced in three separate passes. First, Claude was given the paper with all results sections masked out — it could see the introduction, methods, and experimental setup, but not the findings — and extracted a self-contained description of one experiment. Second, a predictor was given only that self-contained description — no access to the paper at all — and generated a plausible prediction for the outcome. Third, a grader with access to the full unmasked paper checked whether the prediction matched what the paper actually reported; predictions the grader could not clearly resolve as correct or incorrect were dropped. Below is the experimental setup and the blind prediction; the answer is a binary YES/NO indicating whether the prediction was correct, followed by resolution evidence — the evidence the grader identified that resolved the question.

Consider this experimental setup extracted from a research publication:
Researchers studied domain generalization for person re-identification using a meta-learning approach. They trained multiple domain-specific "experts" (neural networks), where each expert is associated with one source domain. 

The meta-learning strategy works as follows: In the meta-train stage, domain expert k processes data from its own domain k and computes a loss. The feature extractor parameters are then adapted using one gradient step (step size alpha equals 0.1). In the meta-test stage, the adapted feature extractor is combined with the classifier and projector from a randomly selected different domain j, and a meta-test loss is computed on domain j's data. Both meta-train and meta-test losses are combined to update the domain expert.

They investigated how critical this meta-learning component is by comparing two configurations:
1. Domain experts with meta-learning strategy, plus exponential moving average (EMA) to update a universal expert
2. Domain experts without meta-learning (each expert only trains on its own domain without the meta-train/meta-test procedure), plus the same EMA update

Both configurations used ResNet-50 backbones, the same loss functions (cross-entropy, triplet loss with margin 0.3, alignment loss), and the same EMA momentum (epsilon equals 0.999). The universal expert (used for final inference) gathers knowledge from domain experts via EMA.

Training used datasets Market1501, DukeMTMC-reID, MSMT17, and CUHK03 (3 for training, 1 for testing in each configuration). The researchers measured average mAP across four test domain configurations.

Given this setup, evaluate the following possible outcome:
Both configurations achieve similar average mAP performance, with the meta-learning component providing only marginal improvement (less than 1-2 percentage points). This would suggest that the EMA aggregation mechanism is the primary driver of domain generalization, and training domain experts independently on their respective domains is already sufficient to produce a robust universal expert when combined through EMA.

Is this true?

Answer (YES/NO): NO